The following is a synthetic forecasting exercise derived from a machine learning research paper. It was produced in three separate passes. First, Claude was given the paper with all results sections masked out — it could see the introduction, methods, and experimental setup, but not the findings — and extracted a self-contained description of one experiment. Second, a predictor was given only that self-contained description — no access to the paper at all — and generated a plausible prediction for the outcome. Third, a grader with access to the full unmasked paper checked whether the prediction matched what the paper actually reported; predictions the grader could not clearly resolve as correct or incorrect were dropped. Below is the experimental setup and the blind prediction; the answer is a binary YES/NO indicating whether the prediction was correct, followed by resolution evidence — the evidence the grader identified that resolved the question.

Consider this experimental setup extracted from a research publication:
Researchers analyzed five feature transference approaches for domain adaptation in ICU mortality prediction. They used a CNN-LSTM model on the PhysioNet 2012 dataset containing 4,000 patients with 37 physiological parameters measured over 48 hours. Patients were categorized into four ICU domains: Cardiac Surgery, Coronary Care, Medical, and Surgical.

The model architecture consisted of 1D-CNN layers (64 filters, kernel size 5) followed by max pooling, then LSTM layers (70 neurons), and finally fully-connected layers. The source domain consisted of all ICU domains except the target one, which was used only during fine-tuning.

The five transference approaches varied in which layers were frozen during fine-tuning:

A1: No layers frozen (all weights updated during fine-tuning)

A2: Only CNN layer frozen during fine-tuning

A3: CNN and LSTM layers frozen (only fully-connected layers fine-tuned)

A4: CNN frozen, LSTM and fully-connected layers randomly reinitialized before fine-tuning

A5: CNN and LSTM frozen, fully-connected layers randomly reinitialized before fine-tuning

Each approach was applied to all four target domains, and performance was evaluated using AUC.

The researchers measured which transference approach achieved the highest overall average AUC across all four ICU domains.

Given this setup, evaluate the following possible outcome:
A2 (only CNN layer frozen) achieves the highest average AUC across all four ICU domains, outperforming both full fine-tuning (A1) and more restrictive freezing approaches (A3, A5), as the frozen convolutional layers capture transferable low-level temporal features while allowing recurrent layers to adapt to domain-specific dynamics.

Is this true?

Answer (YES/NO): YES